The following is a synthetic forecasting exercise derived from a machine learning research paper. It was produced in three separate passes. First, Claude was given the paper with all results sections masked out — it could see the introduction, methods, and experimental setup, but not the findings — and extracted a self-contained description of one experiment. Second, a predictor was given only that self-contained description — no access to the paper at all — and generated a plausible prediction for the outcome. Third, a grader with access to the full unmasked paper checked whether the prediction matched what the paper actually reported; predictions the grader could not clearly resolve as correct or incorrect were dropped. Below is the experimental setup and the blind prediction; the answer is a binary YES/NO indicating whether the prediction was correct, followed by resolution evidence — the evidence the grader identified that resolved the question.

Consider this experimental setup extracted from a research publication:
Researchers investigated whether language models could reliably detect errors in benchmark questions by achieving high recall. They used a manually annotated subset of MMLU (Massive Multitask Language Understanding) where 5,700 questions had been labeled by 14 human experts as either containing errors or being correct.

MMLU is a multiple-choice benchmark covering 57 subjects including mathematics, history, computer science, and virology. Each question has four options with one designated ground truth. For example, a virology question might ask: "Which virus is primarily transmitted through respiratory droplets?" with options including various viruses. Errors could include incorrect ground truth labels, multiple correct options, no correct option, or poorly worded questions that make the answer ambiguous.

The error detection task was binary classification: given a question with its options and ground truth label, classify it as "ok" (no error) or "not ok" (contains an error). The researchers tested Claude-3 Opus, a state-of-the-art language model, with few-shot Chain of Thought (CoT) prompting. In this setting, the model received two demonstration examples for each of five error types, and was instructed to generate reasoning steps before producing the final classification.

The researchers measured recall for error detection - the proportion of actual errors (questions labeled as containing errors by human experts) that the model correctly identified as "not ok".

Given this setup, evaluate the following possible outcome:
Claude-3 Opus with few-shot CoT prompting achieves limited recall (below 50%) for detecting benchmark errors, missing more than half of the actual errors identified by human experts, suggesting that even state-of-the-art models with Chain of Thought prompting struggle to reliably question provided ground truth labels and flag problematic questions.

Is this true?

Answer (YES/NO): YES